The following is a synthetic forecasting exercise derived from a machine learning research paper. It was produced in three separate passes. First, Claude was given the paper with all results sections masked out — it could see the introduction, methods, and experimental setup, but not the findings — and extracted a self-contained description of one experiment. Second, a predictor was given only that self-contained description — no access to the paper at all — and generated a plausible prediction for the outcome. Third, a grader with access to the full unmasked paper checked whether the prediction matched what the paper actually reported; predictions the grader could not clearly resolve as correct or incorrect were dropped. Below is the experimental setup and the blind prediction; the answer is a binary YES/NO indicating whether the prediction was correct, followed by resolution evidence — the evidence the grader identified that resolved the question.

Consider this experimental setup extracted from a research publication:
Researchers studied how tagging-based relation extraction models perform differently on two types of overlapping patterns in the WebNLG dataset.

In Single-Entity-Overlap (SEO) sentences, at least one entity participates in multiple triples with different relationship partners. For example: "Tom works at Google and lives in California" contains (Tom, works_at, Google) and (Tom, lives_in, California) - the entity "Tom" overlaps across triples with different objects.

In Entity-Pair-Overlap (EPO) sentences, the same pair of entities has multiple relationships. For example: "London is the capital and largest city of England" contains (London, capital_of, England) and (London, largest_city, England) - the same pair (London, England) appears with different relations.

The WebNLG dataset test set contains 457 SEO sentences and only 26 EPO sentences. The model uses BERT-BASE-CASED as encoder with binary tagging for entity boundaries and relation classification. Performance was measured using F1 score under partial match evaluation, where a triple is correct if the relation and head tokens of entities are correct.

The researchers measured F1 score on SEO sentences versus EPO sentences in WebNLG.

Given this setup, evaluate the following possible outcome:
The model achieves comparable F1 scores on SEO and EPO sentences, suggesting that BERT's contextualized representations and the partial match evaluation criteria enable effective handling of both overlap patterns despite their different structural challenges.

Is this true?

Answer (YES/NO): NO